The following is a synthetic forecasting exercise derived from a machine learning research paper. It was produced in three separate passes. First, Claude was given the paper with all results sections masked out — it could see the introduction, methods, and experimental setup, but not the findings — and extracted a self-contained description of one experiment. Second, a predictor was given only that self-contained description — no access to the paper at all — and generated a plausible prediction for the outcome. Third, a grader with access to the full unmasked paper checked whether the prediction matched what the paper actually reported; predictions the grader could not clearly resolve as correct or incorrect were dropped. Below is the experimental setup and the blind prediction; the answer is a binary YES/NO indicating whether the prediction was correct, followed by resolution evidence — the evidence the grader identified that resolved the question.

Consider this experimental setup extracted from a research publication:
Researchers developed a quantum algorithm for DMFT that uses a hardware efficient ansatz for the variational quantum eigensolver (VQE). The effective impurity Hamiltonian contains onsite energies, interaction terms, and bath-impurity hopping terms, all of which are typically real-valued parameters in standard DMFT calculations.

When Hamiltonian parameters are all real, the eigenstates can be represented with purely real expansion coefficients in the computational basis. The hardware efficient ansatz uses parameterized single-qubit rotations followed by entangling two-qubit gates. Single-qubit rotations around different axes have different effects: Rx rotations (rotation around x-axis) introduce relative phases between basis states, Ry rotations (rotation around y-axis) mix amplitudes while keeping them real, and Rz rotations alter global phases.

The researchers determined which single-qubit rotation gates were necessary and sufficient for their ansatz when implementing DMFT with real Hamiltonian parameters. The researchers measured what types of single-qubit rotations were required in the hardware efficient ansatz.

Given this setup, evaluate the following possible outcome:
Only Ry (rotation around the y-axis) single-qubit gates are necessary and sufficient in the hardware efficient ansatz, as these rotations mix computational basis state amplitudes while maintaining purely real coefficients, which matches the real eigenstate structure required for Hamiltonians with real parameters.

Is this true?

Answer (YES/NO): YES